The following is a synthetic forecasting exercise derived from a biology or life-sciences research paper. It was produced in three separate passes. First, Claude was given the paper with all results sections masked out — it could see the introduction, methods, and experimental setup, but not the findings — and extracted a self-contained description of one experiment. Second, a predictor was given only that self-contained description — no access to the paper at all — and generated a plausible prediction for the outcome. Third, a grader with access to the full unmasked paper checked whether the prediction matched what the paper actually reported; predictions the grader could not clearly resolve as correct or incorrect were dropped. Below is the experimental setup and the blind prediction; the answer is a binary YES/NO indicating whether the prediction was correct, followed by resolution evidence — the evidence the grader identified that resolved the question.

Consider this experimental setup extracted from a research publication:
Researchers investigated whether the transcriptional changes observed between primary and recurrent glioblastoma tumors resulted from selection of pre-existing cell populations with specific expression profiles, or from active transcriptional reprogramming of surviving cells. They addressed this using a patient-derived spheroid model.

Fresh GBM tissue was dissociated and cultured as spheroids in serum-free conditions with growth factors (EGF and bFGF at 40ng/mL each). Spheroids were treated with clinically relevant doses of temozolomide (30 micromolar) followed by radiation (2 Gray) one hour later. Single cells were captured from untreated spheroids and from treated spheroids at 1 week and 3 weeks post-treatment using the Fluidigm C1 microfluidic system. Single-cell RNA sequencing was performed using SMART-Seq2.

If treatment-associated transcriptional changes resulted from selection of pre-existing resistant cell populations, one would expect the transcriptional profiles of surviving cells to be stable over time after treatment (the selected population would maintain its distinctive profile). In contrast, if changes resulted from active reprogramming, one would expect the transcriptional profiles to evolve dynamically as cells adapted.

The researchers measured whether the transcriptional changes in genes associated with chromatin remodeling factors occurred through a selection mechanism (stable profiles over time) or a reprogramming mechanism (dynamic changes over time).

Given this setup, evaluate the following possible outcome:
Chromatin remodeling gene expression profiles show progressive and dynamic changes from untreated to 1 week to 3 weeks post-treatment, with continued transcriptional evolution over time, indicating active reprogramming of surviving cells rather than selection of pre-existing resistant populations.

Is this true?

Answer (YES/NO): YES